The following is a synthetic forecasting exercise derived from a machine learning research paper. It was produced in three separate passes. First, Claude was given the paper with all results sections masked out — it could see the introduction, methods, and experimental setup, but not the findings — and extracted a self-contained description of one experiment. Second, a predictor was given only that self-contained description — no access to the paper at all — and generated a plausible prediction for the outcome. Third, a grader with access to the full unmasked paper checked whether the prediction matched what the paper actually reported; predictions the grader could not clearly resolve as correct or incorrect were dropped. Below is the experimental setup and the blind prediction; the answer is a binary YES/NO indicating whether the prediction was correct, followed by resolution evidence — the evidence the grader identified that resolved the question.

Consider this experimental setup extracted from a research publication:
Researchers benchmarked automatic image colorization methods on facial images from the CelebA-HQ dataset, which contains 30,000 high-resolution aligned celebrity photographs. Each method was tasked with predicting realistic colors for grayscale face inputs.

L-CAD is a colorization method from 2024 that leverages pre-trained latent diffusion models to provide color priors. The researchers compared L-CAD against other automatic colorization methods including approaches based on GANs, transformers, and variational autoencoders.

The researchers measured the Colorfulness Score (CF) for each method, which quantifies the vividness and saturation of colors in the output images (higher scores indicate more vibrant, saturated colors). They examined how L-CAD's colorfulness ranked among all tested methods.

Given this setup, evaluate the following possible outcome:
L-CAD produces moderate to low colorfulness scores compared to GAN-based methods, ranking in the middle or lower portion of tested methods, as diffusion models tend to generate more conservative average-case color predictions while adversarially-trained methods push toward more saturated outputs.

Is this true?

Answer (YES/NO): YES